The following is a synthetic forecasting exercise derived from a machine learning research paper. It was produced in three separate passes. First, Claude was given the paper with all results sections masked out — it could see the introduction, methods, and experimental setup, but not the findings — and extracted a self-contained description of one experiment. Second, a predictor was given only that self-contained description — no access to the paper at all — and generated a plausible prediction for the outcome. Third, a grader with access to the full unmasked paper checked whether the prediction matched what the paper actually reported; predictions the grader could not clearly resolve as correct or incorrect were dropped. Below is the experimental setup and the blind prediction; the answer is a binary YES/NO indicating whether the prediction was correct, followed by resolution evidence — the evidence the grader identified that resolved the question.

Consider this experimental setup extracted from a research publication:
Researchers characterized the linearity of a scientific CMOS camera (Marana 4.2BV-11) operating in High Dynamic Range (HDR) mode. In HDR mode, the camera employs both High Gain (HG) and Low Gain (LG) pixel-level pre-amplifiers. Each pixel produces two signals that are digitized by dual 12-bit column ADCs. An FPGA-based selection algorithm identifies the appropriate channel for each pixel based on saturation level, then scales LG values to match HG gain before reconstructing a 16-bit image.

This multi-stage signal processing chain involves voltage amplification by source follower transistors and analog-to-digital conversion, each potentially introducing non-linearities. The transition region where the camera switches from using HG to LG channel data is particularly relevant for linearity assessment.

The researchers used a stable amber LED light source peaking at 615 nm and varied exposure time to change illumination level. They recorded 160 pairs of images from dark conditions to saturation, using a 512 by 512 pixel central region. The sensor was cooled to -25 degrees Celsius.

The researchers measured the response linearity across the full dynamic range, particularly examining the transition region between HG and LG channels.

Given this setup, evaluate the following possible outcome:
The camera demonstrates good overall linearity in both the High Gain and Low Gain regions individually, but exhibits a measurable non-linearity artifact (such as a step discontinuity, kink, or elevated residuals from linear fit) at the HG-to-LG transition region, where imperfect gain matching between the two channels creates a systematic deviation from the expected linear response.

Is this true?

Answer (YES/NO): YES